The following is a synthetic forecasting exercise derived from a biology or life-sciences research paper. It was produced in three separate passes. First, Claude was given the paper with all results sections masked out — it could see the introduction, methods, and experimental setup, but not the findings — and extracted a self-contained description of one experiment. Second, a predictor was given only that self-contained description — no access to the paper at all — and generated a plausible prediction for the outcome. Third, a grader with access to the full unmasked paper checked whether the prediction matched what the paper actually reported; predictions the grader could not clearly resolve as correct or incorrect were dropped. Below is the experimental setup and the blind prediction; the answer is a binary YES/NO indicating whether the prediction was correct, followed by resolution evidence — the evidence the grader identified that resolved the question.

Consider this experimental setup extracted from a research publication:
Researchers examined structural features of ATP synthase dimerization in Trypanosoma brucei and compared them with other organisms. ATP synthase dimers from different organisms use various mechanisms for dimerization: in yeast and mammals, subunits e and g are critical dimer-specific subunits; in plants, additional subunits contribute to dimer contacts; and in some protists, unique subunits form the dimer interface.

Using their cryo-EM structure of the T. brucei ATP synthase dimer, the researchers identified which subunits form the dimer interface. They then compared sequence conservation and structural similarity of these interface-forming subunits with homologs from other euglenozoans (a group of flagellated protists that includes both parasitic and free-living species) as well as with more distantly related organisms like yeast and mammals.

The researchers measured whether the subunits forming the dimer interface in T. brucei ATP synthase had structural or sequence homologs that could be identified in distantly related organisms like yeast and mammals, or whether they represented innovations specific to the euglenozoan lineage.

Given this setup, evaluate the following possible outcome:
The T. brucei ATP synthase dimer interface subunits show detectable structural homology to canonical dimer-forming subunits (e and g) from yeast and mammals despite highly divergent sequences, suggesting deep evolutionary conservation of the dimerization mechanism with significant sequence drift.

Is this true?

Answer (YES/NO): YES